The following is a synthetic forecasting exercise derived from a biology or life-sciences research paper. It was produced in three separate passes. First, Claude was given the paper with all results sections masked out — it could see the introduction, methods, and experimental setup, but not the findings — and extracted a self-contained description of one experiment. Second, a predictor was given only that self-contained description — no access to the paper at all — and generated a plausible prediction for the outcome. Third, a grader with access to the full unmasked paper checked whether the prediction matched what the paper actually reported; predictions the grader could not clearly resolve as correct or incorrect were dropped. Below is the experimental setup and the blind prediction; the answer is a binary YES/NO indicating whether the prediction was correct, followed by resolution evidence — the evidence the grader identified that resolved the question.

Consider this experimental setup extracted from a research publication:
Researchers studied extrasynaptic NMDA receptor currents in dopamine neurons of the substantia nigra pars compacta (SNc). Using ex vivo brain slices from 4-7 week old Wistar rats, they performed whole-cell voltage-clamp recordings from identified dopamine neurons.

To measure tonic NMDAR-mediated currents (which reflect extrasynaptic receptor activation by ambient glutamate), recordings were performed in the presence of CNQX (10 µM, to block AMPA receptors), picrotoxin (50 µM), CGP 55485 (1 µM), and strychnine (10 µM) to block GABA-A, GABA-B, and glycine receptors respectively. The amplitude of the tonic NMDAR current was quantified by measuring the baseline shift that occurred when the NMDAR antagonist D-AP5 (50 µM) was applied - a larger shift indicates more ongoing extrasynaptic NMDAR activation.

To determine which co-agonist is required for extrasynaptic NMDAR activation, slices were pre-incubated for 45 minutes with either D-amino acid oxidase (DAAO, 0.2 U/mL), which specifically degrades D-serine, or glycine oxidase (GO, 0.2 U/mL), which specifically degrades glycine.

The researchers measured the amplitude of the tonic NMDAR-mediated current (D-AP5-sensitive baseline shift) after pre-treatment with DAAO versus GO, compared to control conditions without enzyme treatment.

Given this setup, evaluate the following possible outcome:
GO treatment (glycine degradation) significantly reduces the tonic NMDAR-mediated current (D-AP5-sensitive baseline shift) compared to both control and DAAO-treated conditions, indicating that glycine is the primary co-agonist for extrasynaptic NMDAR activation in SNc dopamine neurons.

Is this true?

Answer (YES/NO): YES